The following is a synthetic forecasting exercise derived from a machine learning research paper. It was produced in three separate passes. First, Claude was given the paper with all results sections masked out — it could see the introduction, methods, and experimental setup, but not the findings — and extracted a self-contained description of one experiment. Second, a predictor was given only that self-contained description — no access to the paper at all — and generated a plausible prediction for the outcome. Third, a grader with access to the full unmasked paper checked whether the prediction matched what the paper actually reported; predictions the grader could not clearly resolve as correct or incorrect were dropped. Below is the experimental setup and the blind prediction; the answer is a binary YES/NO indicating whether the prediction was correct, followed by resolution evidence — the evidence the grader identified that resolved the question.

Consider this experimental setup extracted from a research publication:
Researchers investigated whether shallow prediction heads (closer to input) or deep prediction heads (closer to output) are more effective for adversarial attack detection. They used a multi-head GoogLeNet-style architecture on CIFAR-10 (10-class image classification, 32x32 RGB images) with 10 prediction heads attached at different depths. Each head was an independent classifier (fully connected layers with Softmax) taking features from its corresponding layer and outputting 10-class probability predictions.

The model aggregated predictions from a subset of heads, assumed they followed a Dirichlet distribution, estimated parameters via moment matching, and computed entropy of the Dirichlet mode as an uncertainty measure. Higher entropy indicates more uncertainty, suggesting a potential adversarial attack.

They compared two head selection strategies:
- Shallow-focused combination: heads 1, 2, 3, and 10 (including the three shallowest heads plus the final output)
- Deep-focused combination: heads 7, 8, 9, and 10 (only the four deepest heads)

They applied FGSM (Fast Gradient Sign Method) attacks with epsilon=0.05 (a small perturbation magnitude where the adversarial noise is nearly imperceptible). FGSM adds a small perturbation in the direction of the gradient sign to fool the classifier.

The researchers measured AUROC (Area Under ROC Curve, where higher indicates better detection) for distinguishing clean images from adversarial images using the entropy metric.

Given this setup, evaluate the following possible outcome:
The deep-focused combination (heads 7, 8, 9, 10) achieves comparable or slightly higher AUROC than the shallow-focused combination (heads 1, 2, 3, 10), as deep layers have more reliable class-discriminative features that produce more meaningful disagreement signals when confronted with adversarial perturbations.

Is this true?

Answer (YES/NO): NO